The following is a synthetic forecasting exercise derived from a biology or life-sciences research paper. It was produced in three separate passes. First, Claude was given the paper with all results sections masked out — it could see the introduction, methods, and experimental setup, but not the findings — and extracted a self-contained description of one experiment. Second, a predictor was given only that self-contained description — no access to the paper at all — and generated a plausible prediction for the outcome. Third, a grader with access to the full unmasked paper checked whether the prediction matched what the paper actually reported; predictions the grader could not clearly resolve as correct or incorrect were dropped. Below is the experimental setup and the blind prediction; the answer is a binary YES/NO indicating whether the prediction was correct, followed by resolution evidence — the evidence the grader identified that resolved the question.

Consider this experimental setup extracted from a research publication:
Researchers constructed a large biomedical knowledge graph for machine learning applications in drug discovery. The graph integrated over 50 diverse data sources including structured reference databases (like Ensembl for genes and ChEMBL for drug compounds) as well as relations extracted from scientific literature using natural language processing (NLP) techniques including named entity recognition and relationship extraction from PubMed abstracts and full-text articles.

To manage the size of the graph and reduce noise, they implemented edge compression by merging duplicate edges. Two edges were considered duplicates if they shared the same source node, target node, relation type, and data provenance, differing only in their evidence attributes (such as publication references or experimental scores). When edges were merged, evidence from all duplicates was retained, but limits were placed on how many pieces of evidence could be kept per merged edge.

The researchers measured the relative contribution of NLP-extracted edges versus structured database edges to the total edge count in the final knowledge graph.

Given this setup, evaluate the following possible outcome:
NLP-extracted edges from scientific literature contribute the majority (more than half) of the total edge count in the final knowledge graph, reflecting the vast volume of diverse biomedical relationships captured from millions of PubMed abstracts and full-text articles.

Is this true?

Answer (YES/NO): YES